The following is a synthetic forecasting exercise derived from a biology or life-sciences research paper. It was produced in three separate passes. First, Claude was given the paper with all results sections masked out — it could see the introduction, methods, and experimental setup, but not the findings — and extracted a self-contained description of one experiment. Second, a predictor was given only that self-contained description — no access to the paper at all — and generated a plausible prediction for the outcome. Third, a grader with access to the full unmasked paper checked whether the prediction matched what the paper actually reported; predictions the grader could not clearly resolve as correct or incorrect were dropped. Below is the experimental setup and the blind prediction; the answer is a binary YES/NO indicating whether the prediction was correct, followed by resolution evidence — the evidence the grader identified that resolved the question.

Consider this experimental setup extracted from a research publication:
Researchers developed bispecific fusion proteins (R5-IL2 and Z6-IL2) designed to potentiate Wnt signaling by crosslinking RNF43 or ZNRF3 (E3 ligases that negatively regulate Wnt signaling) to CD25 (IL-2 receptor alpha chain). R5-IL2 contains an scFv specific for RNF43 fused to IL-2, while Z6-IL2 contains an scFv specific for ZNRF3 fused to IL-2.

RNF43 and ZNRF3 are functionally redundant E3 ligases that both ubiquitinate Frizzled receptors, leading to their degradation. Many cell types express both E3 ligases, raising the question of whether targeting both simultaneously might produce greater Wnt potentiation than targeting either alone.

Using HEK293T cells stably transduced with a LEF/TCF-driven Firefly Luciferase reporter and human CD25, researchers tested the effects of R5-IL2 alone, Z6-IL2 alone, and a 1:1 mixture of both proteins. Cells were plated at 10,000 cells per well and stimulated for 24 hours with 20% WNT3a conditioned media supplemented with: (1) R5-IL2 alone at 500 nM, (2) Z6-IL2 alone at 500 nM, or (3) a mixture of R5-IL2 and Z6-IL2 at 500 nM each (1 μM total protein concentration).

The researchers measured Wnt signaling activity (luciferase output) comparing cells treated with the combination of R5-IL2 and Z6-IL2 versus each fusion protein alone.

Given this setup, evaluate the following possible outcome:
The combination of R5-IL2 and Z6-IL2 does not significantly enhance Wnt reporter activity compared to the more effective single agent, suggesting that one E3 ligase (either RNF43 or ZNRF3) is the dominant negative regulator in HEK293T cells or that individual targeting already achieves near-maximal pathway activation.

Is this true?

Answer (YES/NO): NO